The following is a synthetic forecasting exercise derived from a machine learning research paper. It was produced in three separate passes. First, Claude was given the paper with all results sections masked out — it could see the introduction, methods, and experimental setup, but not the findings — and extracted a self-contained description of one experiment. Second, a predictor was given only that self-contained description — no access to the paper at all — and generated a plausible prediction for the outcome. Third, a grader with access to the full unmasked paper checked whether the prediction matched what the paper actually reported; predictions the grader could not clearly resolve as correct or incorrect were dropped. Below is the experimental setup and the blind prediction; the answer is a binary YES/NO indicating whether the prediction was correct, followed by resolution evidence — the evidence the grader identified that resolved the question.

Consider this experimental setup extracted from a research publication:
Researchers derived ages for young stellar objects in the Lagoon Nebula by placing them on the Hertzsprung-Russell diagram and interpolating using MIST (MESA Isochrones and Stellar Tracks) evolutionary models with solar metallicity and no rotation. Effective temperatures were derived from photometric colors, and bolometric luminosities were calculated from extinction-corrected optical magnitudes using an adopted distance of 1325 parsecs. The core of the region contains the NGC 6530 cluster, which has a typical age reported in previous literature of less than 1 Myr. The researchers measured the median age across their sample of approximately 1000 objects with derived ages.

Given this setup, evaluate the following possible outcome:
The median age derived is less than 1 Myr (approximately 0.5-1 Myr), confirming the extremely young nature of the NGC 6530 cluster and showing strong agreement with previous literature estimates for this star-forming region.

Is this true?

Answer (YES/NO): NO